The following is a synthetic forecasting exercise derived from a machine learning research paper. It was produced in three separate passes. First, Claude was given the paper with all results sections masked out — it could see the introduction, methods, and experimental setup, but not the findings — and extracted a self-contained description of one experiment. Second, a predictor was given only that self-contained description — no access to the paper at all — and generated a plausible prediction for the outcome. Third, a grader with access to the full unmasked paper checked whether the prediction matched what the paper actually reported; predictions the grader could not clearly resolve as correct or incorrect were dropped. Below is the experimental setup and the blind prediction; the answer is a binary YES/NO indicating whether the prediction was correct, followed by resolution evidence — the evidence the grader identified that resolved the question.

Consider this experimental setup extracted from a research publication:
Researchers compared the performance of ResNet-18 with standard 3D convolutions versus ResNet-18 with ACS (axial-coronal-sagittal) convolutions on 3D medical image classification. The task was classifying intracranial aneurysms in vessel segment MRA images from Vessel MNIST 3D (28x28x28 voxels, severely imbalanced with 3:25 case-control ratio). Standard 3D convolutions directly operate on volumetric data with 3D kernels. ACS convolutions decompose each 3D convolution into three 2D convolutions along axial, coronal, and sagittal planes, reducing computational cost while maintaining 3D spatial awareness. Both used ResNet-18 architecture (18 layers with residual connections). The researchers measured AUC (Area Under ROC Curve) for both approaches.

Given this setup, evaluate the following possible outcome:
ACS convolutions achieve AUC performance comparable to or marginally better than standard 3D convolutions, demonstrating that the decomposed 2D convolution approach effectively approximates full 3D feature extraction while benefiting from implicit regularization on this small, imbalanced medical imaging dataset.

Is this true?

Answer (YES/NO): YES